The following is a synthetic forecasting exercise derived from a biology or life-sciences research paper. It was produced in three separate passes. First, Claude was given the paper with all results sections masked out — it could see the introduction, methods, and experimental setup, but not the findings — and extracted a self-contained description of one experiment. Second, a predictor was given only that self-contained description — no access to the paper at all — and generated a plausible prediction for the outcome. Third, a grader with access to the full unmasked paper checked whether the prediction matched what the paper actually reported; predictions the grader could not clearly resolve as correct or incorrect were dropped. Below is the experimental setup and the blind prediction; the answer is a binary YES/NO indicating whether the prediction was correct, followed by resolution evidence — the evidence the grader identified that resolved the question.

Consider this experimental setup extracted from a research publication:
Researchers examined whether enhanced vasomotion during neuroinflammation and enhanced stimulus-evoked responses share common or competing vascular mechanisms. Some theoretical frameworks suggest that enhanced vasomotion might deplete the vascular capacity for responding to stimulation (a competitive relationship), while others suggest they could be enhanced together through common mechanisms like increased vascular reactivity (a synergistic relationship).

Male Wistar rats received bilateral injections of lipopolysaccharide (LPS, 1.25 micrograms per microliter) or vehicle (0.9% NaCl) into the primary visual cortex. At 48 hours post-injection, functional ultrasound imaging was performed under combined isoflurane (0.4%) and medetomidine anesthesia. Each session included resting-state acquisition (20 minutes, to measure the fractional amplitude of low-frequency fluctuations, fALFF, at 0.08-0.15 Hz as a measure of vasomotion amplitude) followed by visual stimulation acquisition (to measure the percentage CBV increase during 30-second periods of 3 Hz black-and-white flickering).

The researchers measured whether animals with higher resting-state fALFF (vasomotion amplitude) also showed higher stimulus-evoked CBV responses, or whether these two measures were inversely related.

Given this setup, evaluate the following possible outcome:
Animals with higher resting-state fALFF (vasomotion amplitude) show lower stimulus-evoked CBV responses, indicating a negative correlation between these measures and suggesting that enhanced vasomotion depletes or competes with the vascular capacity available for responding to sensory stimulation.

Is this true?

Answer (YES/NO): NO